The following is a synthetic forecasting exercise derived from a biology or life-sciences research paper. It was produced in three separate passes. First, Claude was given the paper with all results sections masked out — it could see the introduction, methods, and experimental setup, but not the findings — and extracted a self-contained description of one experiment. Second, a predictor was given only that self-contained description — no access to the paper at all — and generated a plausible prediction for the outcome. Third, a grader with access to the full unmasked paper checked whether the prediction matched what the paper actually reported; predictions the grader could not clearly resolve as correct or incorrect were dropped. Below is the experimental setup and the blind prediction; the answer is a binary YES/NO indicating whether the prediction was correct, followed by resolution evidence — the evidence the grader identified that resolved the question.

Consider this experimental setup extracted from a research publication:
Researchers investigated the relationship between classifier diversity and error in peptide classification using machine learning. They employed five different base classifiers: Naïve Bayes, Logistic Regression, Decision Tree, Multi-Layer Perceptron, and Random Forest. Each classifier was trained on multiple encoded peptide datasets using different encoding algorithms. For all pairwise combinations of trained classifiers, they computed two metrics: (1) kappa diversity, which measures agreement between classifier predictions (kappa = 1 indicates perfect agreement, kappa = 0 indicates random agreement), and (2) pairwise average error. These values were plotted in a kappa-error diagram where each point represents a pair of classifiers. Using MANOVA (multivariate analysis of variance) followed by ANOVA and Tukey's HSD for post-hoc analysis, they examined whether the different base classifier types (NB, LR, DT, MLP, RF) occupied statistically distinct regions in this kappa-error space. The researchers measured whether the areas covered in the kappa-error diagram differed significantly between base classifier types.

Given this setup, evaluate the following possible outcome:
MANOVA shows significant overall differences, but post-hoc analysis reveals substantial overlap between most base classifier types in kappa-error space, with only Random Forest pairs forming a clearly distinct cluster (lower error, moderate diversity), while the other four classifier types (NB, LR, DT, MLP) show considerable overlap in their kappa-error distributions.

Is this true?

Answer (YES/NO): NO